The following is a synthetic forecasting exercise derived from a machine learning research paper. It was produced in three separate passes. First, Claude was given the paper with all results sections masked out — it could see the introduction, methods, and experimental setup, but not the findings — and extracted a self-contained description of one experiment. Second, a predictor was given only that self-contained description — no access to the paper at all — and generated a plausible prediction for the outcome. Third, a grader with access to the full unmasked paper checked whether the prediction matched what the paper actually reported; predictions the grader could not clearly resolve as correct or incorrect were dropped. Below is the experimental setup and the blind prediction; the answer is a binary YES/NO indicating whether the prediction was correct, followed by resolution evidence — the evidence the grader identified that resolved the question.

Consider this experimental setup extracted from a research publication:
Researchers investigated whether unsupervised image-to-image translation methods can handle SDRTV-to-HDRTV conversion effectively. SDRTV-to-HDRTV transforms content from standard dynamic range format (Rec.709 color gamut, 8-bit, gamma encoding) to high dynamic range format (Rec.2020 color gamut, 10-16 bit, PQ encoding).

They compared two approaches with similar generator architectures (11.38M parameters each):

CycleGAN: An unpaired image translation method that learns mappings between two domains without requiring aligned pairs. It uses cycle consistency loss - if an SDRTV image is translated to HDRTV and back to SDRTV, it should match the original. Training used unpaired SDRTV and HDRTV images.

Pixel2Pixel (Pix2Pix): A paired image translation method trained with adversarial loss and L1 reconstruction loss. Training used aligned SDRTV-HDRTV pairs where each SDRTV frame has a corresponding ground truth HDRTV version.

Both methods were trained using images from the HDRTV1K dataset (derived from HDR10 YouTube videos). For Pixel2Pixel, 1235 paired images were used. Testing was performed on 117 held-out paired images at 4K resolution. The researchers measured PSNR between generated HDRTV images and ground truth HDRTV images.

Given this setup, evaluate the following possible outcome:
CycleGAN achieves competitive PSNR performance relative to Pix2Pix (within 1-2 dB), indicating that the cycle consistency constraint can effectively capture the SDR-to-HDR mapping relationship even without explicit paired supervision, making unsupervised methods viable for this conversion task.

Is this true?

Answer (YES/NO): NO